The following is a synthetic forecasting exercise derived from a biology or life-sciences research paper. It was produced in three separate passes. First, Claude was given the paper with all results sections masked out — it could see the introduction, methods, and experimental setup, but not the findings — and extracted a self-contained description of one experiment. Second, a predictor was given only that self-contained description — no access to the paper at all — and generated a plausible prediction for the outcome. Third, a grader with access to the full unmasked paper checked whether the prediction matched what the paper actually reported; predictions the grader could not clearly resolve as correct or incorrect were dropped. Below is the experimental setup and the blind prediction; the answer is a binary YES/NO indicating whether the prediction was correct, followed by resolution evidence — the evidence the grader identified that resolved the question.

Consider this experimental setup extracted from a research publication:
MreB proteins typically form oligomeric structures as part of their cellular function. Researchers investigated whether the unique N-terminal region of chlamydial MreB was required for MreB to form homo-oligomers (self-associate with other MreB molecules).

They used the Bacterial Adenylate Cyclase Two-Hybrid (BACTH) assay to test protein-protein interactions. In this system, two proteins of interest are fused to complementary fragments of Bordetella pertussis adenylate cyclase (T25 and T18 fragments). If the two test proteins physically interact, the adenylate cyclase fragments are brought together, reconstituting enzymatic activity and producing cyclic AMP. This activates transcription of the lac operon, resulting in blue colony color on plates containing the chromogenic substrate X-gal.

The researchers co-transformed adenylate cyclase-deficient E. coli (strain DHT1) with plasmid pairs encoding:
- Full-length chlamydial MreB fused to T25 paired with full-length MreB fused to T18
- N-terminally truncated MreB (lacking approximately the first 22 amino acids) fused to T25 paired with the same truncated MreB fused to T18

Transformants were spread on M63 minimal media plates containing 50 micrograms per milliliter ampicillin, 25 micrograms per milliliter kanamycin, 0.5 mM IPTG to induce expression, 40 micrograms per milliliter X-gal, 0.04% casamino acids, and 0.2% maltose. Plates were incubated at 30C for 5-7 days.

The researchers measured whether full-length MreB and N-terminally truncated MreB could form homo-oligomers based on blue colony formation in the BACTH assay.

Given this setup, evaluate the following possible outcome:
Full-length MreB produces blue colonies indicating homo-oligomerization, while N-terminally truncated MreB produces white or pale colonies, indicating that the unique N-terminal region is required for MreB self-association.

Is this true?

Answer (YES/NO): NO